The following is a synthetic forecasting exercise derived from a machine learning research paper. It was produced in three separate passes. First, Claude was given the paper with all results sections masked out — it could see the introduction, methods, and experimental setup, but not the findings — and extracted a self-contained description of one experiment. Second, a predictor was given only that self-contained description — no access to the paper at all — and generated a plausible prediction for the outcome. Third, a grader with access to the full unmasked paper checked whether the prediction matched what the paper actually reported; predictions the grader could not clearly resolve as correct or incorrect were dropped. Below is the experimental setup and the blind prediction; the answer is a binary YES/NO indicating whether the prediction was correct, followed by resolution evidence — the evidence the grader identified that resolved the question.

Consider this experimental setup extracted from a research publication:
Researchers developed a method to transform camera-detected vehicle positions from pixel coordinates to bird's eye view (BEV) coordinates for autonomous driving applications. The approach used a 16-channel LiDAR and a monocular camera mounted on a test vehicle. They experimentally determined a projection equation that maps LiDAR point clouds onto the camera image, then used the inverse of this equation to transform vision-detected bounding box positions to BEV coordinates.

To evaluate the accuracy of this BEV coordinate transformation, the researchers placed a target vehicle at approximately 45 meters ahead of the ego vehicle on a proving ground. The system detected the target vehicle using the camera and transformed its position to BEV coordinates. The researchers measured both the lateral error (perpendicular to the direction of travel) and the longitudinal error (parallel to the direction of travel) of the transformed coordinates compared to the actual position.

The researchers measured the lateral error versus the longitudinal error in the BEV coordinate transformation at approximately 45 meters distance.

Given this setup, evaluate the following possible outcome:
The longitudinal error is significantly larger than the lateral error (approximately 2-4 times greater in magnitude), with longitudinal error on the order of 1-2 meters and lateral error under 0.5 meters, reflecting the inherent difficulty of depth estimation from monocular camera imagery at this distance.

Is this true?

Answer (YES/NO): NO